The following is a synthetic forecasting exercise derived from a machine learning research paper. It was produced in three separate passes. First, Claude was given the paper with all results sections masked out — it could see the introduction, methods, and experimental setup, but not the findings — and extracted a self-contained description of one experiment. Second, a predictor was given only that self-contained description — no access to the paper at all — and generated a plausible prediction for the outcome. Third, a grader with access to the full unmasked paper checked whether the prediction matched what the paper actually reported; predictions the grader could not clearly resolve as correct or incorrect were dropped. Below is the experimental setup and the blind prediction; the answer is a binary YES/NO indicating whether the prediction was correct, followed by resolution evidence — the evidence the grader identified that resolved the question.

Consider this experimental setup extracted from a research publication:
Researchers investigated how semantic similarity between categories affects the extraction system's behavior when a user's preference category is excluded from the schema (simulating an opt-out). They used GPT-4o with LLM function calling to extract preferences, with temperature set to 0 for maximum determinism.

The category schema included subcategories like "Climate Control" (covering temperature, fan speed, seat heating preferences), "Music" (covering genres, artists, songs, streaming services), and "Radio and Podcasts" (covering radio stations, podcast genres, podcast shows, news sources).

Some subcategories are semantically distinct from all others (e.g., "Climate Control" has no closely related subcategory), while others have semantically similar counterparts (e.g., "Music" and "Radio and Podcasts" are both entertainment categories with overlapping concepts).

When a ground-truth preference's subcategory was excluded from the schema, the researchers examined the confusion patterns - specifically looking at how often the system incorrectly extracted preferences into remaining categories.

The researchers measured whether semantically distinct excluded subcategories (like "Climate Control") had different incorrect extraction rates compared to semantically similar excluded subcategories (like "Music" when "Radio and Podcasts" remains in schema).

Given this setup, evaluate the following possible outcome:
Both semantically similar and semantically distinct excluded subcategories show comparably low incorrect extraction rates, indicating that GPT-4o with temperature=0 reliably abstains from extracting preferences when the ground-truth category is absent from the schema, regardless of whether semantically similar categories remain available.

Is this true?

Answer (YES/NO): NO